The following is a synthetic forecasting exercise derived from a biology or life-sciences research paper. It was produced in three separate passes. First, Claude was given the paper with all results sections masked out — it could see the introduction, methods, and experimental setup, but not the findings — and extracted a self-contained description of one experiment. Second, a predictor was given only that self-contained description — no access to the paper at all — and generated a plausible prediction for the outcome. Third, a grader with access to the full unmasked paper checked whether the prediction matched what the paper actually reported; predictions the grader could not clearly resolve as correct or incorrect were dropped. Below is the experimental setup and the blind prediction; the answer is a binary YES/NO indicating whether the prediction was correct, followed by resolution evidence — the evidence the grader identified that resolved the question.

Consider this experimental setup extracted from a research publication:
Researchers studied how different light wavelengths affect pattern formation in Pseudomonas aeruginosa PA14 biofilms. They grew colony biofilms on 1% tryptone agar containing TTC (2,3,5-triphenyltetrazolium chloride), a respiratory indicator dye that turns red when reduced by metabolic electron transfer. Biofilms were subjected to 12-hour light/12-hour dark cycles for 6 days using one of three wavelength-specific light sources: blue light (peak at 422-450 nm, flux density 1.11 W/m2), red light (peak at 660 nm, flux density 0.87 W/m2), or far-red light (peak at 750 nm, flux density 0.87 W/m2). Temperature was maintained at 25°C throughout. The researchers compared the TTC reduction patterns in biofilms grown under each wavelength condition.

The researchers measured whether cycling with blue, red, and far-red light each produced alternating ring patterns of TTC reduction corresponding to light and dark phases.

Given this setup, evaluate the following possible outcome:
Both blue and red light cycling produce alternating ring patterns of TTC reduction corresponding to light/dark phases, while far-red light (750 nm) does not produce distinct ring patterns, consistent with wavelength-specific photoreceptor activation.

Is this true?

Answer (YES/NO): NO